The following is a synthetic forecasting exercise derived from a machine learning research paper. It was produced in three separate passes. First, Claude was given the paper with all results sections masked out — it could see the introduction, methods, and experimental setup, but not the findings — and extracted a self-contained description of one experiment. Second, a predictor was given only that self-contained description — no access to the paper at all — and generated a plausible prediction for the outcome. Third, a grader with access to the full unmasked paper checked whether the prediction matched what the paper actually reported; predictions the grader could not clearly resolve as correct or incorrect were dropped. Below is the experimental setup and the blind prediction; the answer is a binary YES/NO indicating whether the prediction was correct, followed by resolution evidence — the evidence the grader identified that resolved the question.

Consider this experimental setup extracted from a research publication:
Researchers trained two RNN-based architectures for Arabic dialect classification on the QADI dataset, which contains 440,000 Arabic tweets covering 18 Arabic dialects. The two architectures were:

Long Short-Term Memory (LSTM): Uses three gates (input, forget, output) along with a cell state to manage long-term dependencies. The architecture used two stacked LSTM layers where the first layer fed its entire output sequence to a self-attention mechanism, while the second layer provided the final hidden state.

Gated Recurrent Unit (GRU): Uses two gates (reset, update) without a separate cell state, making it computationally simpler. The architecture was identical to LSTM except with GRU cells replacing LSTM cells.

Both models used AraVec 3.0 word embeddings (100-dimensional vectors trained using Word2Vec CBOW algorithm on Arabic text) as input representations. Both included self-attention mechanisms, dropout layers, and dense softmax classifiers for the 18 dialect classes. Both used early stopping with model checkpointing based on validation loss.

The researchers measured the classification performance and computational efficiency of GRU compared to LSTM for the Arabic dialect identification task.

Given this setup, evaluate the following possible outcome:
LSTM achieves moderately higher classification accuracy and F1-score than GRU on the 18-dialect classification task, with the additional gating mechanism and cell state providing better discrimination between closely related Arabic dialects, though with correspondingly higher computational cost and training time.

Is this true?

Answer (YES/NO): NO